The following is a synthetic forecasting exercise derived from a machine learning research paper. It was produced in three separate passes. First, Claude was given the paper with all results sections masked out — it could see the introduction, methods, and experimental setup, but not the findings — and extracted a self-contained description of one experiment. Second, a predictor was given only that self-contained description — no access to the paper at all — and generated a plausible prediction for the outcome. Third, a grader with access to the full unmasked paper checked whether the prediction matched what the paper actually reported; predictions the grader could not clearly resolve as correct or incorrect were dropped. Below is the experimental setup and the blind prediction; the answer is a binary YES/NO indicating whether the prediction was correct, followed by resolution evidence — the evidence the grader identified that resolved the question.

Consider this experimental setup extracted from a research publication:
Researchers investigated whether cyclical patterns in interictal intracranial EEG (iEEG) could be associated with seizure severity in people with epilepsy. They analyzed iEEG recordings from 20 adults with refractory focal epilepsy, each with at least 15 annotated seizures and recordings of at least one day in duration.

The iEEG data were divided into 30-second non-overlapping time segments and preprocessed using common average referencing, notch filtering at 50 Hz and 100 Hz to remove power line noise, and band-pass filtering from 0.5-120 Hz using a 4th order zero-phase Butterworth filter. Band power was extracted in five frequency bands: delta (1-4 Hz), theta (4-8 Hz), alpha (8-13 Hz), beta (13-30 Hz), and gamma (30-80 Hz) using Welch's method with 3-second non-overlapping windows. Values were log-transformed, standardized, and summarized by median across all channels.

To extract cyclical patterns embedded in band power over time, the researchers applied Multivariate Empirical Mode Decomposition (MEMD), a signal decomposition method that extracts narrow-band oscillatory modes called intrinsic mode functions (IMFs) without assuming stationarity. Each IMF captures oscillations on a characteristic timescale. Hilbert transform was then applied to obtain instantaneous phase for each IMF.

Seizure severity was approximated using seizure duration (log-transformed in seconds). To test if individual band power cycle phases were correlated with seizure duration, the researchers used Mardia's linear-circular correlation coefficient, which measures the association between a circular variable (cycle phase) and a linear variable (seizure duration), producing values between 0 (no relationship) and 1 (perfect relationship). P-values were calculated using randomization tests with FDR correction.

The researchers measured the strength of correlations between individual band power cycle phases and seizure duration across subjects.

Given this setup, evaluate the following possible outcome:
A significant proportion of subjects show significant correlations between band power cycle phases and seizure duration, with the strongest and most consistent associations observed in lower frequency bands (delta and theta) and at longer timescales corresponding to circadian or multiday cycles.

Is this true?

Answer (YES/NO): NO